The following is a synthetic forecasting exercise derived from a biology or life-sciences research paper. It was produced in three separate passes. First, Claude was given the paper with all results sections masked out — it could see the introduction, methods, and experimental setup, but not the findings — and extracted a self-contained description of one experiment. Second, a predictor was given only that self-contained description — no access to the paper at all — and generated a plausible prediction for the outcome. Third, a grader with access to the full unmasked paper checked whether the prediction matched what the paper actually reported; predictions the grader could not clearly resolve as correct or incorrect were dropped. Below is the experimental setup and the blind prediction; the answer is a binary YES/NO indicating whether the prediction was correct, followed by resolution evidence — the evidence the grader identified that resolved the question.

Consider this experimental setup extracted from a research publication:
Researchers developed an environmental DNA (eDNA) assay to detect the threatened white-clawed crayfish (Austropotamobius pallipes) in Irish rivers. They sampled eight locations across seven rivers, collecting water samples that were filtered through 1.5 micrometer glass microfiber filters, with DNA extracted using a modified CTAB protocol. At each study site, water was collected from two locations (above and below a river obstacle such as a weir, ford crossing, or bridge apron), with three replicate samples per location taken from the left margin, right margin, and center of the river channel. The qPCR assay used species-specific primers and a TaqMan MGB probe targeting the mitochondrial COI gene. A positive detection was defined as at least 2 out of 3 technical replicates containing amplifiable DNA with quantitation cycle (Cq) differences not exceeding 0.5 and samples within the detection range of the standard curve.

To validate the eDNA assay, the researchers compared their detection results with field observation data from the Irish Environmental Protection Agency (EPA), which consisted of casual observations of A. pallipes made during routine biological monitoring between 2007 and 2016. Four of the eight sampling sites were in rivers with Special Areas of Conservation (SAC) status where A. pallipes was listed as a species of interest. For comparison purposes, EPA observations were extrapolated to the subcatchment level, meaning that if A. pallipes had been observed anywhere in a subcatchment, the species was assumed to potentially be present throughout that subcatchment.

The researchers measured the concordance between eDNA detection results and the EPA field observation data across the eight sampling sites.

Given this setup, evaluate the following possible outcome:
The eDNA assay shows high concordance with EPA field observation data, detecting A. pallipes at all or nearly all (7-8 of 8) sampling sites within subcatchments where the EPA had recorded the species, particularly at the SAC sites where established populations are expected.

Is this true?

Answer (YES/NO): NO